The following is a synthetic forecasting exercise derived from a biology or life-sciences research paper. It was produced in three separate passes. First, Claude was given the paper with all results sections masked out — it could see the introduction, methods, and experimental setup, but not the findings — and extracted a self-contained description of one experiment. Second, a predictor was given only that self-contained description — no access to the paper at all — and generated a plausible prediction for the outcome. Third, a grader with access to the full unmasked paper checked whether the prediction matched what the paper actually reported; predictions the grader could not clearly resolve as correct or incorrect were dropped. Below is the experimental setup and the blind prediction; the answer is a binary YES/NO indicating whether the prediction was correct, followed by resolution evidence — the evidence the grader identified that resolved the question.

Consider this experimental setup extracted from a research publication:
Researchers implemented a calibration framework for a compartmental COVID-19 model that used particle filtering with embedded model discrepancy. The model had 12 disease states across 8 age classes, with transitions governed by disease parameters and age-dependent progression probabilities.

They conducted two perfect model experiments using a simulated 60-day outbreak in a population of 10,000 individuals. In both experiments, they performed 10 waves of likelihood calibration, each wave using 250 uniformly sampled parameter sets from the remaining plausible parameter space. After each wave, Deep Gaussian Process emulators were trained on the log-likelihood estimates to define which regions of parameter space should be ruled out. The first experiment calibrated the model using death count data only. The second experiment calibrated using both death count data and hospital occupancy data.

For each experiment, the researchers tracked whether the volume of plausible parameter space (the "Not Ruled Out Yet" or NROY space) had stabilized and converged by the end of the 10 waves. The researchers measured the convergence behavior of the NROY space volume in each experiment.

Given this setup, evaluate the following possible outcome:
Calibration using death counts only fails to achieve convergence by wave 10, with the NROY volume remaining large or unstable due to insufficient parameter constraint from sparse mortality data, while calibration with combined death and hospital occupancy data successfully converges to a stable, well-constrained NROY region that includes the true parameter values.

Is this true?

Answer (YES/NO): NO